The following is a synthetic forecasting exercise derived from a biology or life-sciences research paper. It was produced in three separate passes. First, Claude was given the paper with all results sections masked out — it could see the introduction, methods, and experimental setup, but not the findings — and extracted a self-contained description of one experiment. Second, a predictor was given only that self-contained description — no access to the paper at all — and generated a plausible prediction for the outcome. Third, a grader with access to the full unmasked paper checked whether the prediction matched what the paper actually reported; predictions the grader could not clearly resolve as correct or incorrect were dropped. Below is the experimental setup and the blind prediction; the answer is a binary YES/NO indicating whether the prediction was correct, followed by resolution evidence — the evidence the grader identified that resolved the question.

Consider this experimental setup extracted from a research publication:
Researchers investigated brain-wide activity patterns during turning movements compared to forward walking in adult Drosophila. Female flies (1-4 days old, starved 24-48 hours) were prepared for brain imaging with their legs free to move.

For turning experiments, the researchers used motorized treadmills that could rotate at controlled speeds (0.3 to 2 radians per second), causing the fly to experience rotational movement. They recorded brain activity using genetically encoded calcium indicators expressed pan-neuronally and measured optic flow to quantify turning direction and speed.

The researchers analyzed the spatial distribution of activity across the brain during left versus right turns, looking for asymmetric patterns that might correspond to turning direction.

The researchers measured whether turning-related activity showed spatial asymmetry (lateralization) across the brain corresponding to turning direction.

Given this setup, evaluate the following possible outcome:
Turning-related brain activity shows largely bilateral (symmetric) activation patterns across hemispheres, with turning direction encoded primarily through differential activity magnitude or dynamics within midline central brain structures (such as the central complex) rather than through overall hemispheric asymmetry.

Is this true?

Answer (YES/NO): NO